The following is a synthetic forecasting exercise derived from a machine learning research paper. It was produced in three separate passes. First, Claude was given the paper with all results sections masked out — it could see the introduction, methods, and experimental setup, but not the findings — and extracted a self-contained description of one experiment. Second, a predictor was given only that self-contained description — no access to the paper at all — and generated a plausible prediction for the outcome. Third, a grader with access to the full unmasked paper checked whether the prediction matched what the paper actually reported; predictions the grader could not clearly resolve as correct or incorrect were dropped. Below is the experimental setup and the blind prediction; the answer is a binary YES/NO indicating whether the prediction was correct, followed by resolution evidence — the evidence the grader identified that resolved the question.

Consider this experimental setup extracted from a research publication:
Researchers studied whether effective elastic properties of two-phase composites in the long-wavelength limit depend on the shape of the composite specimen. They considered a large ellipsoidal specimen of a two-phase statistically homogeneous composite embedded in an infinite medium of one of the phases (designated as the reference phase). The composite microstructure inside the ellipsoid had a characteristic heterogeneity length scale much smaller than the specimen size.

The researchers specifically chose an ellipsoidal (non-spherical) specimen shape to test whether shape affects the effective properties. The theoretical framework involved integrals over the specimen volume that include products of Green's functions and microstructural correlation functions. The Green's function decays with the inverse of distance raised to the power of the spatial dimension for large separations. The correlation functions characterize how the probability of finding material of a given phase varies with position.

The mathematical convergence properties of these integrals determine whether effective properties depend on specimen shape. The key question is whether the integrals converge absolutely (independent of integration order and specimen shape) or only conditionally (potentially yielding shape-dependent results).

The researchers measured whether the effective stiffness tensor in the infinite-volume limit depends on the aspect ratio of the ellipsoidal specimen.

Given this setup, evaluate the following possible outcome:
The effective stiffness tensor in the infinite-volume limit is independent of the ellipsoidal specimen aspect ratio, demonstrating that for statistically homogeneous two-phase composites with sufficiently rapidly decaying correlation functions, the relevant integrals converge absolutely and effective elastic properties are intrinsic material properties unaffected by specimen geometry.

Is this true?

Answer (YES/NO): YES